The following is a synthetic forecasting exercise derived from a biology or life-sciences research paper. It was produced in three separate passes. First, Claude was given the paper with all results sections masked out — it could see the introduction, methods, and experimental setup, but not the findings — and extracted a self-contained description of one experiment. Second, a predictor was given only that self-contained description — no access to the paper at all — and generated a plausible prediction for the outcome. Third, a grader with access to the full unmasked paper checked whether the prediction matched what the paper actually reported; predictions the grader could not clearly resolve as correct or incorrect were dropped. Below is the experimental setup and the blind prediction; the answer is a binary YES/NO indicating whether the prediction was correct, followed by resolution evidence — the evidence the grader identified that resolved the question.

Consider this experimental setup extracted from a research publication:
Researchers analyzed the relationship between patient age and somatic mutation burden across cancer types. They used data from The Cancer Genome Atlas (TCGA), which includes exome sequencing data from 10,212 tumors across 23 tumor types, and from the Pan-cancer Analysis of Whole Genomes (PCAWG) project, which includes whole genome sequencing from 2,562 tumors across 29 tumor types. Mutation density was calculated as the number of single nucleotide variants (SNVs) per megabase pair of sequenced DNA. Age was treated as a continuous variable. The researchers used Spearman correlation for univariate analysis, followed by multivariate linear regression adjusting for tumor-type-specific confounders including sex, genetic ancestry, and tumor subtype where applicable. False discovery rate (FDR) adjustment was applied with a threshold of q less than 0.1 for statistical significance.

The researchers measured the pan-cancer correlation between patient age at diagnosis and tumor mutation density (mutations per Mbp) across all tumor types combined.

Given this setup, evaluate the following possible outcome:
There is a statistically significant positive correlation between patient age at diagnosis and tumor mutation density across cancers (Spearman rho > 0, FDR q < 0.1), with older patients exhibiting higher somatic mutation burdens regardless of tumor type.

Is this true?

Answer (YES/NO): YES